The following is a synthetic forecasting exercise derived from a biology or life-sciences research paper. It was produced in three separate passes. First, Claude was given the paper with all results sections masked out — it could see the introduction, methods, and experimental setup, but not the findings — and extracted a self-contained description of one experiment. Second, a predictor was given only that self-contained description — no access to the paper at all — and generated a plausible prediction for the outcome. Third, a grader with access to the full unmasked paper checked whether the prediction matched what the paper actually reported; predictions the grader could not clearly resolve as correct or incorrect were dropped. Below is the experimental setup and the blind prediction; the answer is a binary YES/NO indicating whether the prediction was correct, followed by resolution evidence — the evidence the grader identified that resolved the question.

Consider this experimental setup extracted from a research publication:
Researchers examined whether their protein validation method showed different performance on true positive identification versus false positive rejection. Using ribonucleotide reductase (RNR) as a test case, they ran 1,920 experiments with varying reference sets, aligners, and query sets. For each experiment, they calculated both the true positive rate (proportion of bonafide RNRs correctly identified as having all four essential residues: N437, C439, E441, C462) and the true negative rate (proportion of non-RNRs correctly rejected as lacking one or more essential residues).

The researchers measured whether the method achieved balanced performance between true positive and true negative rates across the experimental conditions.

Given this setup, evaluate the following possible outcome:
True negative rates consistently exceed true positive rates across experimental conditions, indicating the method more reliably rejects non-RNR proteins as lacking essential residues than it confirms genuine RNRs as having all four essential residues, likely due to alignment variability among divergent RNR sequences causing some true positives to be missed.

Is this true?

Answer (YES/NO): YES